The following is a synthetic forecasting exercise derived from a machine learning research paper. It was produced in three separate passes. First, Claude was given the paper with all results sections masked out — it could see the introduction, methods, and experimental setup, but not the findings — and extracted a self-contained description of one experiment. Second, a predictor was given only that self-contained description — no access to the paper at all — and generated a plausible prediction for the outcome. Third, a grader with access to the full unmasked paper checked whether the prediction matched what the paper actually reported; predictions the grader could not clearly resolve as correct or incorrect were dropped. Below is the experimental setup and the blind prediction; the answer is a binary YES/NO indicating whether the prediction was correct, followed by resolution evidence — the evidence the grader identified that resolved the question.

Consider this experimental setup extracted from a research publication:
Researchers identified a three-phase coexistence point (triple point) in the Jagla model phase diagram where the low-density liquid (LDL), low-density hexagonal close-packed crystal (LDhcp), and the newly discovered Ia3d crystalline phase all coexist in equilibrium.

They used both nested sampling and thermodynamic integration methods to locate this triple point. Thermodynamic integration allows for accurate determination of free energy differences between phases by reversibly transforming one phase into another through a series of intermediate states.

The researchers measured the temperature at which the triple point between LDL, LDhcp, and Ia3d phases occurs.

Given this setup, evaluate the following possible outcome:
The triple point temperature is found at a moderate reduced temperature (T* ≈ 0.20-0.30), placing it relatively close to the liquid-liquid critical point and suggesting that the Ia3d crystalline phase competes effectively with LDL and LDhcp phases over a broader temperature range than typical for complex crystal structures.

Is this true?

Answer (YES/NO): NO